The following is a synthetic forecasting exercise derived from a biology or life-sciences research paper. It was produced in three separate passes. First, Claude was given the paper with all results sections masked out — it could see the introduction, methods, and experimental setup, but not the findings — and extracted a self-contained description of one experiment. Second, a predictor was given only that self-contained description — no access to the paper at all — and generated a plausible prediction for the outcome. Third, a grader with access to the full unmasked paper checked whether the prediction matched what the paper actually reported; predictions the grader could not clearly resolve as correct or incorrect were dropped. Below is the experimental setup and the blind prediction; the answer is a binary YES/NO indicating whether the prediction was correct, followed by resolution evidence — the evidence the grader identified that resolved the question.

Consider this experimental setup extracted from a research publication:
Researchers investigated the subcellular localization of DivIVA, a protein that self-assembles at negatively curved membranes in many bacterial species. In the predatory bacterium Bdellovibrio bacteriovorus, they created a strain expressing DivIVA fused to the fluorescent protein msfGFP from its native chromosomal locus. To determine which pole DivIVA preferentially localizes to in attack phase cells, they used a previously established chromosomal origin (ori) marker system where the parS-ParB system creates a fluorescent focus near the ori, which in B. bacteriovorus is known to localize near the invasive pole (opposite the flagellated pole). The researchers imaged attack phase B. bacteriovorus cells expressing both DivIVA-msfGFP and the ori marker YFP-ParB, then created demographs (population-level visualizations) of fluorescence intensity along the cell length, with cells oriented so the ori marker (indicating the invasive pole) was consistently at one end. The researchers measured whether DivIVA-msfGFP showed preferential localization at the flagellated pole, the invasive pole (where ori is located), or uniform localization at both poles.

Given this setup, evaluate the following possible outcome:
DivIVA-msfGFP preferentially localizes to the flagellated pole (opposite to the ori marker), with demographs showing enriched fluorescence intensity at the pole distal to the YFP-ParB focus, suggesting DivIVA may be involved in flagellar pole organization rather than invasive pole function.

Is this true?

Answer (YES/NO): NO